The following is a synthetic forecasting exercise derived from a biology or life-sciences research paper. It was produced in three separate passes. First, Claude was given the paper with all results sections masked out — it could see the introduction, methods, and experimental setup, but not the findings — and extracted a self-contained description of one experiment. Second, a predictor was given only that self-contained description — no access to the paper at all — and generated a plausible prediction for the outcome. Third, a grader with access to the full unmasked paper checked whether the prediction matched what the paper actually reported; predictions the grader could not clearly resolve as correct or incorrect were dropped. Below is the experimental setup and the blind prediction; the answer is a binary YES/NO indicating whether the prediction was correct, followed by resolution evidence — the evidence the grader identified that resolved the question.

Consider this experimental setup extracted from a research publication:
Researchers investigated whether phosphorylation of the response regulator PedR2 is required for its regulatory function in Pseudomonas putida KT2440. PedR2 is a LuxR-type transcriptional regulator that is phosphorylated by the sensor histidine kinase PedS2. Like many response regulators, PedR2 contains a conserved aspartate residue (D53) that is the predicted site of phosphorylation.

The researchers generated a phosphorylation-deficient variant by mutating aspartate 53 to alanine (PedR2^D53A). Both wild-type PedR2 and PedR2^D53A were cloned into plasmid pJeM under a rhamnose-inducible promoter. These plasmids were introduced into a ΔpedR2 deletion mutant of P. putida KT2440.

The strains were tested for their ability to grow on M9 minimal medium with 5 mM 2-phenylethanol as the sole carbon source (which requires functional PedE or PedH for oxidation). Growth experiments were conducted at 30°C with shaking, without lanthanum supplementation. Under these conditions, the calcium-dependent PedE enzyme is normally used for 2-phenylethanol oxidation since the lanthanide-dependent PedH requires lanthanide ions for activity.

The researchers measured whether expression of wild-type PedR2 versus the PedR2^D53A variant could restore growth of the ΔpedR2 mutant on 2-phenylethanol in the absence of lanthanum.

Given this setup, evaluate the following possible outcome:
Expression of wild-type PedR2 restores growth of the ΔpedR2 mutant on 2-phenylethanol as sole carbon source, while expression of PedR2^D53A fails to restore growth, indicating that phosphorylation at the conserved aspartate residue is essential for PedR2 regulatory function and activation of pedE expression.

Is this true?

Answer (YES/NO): YES